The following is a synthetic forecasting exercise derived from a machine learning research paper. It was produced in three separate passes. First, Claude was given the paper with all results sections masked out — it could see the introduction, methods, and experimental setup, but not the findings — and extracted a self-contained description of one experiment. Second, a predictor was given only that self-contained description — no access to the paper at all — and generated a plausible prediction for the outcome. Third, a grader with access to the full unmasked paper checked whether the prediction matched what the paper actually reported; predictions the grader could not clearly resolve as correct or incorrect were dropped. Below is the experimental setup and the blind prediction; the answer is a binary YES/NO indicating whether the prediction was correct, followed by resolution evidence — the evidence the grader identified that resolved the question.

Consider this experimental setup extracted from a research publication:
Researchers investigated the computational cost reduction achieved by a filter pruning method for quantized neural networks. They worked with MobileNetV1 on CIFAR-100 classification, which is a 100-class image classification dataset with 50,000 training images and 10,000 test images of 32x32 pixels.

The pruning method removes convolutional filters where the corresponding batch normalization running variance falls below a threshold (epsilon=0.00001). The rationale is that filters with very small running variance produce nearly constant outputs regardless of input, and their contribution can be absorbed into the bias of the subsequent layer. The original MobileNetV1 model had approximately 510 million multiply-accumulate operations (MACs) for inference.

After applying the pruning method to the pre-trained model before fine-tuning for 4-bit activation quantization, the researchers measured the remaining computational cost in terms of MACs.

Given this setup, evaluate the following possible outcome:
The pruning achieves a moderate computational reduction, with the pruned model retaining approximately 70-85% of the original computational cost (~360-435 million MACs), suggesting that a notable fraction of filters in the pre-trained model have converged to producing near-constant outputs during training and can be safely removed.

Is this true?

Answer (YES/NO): YES